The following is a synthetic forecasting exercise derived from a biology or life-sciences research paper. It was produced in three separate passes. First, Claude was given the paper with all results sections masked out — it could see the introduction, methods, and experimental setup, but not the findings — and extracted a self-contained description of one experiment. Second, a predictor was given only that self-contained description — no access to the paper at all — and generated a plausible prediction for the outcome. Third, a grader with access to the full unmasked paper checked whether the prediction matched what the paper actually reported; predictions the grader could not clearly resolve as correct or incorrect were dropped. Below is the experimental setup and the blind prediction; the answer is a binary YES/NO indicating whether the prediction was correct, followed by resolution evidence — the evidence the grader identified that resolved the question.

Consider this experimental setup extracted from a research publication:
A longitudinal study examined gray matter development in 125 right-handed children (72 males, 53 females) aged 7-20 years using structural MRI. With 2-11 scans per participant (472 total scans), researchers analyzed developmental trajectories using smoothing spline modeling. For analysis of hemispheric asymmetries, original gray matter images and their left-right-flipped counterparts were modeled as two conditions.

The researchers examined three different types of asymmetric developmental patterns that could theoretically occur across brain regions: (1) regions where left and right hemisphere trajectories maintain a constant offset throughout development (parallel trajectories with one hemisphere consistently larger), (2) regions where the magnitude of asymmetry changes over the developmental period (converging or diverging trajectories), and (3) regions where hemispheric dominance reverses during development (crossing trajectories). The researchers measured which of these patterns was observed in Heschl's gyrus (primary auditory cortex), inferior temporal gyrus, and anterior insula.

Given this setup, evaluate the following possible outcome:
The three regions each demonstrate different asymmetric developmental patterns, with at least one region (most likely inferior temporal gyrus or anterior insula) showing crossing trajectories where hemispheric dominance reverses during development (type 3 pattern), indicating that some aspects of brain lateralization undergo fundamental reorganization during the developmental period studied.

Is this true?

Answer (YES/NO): YES